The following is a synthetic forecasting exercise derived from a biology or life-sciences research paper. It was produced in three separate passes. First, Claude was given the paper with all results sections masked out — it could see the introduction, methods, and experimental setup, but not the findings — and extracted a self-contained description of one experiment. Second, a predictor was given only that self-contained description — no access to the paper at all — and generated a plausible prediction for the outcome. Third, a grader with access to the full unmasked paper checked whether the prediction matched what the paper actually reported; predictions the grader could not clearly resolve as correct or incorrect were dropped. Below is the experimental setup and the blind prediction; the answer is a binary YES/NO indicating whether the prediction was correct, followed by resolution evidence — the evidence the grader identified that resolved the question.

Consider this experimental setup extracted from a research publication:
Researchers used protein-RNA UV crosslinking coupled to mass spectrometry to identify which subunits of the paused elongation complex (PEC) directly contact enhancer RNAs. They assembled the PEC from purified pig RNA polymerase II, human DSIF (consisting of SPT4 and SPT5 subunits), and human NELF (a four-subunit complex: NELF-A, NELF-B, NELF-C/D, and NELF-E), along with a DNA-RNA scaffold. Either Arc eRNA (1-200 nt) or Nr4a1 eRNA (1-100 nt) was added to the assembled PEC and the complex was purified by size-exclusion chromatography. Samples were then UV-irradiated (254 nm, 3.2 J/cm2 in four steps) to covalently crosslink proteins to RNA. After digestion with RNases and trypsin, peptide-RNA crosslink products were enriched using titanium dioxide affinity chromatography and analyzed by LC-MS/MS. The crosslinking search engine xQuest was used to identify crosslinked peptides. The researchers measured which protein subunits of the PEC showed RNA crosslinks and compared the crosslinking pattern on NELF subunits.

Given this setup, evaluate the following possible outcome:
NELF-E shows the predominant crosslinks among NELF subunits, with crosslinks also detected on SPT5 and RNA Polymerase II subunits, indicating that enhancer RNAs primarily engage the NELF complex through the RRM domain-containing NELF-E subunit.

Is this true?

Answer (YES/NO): NO